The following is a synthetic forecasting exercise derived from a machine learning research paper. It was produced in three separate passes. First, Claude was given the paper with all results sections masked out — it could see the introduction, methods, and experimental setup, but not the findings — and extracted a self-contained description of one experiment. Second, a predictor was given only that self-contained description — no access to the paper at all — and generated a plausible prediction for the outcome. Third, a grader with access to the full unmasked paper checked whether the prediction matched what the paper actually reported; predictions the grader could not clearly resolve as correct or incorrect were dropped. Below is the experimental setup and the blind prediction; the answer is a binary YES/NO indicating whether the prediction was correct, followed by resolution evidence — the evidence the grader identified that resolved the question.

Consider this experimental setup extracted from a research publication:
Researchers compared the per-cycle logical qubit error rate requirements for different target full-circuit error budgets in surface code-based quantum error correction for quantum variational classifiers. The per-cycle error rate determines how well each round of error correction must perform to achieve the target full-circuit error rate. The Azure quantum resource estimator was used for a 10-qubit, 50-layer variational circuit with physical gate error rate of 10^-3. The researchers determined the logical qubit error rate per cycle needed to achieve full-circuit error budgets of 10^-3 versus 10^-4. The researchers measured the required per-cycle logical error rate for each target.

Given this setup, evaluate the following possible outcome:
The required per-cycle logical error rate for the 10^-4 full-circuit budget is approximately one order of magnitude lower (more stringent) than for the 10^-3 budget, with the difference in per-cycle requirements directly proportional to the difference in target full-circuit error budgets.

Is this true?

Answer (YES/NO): YES